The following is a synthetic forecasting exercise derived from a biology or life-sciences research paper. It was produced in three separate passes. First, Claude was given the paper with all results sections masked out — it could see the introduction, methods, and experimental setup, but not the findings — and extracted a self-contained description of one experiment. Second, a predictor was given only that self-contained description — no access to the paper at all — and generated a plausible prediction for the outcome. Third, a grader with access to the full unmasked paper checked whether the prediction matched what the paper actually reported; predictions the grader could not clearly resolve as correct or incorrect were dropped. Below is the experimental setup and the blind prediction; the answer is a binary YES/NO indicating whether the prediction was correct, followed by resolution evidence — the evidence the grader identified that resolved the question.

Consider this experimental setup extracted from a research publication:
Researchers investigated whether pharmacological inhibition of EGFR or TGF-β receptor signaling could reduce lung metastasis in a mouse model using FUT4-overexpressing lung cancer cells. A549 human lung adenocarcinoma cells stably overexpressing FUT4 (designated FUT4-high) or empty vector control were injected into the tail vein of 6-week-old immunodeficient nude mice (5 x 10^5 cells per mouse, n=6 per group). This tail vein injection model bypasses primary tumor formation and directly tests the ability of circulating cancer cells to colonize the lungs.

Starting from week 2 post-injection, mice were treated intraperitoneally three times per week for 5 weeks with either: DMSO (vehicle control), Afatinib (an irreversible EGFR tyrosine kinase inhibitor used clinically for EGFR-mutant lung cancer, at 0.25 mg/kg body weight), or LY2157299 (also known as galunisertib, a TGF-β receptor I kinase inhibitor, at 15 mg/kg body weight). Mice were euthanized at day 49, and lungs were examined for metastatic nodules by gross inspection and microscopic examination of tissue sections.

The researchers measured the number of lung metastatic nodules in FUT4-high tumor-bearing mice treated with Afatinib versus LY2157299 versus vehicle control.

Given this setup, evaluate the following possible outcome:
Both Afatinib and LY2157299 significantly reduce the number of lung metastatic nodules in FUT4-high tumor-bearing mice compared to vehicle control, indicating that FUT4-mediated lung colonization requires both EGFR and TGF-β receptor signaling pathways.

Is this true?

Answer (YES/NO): NO